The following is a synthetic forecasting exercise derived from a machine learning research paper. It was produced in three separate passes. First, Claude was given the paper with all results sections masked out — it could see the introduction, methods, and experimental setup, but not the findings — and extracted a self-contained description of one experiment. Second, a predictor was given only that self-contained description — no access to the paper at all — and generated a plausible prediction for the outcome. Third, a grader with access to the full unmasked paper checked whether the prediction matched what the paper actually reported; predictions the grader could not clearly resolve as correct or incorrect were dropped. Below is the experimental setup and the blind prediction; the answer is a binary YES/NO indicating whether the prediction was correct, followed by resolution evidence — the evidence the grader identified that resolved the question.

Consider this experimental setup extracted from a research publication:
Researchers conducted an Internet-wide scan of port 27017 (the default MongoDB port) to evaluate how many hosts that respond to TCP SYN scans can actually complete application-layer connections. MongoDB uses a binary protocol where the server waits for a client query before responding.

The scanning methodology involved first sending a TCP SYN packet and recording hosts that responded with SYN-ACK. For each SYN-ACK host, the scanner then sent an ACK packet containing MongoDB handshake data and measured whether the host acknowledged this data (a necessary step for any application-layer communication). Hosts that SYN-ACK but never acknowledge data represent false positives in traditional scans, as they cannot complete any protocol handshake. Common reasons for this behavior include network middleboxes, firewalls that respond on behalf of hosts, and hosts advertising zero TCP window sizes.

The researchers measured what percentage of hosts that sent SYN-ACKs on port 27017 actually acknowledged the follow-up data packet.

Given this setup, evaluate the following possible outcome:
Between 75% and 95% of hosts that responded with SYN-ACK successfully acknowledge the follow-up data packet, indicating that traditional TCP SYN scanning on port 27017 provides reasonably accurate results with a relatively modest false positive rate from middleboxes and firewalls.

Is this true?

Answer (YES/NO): NO